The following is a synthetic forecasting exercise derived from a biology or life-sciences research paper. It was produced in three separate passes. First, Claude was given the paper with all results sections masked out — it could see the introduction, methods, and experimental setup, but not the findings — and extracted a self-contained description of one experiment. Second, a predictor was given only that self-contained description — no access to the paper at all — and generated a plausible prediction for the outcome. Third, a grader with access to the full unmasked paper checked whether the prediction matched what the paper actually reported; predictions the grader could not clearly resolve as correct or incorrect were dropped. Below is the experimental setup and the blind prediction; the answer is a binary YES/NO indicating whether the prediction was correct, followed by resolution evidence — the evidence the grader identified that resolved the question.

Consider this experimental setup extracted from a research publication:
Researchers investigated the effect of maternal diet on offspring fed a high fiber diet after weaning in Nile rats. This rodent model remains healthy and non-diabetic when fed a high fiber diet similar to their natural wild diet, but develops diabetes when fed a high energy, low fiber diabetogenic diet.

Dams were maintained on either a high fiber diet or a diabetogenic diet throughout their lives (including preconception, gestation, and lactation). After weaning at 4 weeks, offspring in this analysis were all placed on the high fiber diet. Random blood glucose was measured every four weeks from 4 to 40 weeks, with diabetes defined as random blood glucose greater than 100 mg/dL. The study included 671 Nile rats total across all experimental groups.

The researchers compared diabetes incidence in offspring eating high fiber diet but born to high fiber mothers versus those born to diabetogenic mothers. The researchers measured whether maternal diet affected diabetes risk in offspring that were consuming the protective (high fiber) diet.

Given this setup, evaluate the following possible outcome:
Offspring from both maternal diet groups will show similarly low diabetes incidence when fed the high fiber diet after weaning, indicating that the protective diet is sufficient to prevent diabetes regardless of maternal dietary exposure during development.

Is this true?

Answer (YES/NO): YES